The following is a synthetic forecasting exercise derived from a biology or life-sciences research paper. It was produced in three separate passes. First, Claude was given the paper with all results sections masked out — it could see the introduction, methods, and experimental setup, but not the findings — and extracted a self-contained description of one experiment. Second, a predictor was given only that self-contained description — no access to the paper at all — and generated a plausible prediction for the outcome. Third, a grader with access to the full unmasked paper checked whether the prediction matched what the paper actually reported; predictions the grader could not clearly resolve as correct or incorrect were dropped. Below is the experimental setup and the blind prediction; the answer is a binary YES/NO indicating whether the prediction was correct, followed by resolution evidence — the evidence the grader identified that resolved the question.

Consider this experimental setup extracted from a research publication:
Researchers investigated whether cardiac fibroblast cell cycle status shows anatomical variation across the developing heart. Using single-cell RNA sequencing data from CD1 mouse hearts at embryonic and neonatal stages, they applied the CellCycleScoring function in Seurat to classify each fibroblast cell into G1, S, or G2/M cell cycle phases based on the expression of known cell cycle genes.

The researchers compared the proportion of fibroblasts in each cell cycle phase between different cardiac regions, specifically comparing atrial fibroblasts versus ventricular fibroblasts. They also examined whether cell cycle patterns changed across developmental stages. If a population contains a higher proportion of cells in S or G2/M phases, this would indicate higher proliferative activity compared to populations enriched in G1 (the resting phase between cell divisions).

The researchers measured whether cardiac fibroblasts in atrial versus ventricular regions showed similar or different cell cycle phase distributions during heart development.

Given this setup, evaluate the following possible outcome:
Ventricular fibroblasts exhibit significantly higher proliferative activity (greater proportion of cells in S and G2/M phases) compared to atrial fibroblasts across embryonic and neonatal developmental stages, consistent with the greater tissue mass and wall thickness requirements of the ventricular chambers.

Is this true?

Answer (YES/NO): NO